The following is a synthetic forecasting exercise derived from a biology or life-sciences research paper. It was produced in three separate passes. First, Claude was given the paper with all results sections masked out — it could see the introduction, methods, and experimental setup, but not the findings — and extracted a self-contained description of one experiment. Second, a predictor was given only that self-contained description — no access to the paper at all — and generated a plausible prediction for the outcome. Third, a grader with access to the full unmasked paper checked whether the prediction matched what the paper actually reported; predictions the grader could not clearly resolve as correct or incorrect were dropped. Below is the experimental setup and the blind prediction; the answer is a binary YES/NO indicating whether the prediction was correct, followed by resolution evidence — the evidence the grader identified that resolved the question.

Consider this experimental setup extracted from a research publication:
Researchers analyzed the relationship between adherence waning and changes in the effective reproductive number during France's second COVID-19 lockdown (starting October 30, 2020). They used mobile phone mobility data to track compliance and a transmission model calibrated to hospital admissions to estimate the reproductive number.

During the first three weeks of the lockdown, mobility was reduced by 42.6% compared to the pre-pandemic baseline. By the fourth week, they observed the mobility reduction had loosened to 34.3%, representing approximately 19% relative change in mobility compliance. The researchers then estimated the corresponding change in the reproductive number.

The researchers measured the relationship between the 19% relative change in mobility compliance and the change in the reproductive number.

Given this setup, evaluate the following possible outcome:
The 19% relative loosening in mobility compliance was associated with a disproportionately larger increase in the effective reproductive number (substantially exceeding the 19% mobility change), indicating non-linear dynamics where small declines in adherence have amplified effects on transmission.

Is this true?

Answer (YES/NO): NO